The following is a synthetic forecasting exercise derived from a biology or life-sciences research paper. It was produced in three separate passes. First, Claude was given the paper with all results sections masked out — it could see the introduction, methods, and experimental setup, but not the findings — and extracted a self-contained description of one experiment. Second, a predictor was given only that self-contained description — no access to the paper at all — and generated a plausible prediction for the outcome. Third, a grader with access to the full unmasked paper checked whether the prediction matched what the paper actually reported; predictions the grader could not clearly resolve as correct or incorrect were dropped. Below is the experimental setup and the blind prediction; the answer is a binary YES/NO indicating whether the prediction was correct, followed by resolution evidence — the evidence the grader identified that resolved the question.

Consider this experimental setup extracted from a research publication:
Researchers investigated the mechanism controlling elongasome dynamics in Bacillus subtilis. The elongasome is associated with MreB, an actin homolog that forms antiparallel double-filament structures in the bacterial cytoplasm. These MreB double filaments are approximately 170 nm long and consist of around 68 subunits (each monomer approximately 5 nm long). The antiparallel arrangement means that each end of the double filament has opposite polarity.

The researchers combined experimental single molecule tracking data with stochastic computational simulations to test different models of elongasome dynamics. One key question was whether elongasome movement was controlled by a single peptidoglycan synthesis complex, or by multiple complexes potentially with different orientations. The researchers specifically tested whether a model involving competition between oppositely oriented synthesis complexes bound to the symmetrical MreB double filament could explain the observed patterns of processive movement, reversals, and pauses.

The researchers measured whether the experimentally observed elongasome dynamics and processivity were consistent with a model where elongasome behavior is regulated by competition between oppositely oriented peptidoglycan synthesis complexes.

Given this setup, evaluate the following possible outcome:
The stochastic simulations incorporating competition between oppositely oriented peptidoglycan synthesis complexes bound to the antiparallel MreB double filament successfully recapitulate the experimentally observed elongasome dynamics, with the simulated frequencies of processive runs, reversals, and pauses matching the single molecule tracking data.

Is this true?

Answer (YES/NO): YES